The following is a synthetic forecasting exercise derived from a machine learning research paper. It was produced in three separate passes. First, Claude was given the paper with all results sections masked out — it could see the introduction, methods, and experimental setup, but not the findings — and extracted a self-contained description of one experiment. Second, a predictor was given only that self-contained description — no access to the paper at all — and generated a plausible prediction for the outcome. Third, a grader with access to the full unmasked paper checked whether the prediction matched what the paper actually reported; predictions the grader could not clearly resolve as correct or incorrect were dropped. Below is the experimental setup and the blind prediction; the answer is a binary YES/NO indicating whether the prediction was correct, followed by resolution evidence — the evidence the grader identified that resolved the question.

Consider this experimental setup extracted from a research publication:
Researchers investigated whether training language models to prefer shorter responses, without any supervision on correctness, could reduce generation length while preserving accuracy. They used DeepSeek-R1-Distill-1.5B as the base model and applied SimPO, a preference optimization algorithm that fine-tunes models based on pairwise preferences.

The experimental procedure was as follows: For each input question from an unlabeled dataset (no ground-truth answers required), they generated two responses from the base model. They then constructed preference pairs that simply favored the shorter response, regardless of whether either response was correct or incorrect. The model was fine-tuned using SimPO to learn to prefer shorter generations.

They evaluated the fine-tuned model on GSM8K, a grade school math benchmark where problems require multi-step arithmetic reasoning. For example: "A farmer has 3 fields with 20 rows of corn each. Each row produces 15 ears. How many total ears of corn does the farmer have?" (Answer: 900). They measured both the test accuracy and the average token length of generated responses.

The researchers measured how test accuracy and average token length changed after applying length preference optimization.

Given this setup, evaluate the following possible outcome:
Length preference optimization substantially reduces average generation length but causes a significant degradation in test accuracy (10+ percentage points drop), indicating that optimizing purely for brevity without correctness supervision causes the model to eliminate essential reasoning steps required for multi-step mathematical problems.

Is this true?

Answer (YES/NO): NO